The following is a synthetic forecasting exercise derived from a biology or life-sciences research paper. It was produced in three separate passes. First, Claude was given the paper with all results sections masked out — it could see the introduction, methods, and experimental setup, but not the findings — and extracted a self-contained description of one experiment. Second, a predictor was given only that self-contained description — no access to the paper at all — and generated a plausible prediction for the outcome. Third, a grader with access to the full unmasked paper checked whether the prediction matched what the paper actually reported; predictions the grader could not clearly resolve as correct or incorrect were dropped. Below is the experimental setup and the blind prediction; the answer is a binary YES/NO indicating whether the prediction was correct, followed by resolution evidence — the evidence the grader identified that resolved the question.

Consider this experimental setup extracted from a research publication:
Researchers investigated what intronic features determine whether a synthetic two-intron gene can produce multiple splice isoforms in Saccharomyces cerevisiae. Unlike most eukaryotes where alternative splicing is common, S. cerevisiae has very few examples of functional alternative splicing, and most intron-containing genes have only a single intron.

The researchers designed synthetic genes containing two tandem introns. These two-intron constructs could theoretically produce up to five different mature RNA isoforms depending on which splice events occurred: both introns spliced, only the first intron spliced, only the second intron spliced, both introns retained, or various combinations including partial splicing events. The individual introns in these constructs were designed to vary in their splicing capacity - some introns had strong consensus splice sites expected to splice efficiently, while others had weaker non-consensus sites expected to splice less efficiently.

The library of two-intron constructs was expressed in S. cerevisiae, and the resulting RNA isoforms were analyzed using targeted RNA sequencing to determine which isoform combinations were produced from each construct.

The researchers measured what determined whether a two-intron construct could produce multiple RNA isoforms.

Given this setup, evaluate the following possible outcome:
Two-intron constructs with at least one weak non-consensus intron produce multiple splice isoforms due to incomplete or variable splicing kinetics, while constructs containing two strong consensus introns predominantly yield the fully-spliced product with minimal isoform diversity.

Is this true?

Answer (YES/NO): NO